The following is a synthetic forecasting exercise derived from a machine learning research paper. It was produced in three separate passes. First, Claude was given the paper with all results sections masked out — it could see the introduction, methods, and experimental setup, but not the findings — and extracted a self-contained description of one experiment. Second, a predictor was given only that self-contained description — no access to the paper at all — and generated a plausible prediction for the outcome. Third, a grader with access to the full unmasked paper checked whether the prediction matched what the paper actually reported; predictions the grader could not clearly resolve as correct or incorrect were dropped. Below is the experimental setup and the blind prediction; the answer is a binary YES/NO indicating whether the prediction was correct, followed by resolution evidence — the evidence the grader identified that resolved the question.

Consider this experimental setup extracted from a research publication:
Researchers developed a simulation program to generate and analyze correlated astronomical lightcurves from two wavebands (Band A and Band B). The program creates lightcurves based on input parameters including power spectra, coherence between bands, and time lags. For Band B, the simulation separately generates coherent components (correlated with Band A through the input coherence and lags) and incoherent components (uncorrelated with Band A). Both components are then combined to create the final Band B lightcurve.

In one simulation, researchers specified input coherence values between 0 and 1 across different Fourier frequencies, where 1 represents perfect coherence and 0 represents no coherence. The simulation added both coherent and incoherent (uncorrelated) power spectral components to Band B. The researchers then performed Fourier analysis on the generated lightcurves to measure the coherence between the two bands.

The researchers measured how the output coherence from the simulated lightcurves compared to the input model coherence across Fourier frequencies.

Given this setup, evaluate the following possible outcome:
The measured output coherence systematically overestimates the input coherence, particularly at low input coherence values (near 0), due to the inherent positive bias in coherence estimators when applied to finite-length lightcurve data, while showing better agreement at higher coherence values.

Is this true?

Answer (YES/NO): NO